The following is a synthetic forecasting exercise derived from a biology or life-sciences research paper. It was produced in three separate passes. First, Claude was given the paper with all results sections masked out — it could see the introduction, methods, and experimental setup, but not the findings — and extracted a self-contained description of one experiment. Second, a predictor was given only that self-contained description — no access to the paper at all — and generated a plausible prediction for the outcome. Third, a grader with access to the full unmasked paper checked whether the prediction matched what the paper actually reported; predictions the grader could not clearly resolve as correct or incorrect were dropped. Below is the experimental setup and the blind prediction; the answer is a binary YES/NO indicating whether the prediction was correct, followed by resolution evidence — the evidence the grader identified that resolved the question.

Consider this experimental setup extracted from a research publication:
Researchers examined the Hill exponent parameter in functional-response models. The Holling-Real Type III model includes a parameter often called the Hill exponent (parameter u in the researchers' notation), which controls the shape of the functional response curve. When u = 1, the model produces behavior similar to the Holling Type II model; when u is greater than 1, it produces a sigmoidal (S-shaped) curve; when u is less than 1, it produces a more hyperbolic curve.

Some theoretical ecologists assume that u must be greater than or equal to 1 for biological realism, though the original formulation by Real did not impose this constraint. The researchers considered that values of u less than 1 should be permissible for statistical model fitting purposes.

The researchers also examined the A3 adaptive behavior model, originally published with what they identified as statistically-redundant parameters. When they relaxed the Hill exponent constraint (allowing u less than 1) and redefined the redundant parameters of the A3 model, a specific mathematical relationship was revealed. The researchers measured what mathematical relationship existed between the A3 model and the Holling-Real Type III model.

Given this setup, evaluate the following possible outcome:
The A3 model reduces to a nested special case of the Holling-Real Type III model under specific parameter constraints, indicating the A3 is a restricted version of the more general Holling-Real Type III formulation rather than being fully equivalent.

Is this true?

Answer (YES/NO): YES